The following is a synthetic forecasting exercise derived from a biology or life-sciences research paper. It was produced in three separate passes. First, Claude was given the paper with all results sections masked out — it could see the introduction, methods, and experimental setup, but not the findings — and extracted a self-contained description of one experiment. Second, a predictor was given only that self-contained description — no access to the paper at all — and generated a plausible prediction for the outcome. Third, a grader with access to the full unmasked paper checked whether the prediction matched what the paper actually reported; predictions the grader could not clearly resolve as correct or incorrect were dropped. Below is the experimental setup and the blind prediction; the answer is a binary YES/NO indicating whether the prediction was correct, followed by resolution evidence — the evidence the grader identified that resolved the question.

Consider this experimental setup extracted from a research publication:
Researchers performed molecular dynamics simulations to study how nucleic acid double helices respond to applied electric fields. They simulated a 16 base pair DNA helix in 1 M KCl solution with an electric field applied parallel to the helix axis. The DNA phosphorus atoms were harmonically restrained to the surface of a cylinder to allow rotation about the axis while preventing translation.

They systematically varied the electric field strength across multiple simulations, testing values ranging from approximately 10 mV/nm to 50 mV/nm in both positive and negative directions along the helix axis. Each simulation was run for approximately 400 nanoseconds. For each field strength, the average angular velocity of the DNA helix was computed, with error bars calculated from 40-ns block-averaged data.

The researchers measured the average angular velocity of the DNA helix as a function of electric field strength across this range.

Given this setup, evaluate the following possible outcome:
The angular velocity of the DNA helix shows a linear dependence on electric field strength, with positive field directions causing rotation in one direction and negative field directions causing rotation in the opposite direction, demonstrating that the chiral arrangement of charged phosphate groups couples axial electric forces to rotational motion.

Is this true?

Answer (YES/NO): YES